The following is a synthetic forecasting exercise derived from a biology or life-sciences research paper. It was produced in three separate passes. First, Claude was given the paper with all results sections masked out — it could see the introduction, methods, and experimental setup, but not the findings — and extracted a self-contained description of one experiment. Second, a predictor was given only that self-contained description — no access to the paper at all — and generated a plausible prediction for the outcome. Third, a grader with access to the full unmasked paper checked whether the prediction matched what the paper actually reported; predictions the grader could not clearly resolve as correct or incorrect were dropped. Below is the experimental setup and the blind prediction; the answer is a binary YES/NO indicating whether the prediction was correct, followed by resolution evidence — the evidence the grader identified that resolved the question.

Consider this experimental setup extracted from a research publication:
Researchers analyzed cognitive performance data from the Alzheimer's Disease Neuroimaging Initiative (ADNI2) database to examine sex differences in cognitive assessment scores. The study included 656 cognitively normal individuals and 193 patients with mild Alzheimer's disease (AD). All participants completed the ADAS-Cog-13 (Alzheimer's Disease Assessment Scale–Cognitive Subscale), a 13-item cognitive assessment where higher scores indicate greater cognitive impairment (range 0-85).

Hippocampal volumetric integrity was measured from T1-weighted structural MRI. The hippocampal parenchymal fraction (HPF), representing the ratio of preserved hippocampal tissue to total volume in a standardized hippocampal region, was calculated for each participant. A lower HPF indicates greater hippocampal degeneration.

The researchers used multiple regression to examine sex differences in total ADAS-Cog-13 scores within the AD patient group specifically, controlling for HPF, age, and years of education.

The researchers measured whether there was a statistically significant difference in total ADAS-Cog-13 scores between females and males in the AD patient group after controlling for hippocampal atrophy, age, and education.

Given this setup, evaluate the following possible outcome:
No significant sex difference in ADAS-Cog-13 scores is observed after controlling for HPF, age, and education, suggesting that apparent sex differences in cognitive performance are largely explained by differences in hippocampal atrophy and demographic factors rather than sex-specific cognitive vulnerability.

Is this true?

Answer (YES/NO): YES